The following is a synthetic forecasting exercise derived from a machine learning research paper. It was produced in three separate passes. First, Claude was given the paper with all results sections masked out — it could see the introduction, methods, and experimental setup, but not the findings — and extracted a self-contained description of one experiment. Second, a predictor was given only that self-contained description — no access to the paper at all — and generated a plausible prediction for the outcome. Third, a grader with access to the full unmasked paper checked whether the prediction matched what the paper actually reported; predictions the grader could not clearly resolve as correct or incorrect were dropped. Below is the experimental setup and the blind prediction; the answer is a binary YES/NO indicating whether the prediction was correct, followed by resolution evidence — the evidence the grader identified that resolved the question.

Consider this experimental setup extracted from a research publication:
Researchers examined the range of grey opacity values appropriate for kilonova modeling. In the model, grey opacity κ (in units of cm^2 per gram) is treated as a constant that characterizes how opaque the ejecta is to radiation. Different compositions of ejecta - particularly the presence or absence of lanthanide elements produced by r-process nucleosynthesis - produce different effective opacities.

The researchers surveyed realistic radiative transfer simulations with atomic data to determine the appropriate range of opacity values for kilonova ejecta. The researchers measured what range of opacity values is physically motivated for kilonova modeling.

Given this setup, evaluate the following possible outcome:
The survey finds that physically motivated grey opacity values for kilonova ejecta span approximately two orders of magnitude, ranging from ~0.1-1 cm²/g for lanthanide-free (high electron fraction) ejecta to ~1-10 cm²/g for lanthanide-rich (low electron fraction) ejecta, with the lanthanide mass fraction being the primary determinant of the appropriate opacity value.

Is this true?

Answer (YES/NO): NO